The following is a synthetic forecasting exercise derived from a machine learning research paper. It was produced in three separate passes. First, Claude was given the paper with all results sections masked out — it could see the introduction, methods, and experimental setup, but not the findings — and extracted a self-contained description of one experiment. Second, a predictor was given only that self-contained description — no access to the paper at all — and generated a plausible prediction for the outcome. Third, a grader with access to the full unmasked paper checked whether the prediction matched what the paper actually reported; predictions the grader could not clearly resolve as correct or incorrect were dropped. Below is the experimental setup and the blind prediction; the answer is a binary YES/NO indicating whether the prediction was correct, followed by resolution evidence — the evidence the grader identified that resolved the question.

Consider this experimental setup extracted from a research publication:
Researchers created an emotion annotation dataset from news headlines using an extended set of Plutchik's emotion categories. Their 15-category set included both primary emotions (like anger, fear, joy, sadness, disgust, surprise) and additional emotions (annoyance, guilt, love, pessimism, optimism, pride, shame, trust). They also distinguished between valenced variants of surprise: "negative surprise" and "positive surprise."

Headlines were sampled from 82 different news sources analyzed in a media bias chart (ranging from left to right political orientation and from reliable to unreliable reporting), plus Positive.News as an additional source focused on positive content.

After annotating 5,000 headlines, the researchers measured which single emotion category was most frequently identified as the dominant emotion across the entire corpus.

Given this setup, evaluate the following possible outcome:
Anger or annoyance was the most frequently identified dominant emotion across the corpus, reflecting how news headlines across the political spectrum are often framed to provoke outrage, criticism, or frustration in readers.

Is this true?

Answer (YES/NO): NO